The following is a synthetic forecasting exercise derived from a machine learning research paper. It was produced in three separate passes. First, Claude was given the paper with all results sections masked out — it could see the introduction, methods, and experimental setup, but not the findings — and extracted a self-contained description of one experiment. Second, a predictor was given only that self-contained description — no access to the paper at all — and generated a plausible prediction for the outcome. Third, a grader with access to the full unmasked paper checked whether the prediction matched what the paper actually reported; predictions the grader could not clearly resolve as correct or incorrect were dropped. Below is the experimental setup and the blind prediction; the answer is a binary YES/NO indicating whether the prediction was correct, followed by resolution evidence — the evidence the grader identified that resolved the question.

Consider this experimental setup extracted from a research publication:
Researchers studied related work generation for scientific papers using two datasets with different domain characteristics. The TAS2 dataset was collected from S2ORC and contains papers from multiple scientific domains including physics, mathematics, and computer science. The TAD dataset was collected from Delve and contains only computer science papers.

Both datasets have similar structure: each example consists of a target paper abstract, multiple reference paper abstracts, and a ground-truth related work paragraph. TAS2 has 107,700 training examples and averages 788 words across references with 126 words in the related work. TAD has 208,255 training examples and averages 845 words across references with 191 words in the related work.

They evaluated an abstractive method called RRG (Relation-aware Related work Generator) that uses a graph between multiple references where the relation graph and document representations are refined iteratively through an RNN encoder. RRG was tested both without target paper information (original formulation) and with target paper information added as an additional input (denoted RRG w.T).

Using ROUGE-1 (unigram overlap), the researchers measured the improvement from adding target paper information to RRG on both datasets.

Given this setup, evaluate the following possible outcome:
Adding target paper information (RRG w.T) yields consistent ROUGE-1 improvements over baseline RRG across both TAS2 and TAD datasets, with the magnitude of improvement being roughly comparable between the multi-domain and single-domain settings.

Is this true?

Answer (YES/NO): YES